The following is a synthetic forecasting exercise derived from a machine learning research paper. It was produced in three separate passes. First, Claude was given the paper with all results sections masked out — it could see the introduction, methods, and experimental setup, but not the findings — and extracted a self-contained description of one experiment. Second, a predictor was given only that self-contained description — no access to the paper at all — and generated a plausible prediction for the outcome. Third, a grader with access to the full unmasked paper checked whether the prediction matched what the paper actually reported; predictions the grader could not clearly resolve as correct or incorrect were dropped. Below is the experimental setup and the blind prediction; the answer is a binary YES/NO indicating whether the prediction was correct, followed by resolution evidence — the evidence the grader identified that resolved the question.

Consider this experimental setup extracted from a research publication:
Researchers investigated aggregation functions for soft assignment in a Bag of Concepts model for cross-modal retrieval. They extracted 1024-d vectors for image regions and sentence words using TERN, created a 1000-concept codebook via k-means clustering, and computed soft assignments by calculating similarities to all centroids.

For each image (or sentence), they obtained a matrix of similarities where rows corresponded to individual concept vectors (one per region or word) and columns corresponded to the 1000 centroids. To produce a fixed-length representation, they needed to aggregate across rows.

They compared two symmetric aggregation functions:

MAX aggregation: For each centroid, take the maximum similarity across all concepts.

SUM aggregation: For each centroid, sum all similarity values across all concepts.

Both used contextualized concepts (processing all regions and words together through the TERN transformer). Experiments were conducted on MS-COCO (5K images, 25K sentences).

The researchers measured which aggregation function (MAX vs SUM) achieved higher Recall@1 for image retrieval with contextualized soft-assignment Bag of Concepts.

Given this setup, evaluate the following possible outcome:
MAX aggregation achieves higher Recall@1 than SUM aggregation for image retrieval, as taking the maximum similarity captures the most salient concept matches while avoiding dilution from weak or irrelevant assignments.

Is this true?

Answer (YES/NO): NO